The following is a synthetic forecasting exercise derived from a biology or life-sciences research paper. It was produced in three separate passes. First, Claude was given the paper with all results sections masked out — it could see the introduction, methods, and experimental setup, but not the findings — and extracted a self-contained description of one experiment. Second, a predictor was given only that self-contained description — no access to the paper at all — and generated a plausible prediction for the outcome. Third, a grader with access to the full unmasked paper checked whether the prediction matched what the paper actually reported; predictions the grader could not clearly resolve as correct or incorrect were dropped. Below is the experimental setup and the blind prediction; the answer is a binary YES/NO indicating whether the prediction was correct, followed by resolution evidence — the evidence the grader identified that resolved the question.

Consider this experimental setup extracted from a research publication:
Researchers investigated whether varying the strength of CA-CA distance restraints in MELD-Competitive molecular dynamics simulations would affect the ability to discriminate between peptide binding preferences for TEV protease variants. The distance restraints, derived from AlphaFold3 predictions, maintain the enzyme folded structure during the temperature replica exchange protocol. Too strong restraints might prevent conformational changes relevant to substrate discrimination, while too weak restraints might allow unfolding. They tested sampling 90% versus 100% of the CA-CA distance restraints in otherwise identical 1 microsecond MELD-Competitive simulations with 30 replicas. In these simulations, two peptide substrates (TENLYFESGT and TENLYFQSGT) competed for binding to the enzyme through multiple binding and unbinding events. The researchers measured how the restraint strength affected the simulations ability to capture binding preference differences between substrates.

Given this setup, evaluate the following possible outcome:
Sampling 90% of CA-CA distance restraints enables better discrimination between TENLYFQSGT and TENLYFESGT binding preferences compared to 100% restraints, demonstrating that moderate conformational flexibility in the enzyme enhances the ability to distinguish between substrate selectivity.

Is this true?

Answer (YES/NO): YES